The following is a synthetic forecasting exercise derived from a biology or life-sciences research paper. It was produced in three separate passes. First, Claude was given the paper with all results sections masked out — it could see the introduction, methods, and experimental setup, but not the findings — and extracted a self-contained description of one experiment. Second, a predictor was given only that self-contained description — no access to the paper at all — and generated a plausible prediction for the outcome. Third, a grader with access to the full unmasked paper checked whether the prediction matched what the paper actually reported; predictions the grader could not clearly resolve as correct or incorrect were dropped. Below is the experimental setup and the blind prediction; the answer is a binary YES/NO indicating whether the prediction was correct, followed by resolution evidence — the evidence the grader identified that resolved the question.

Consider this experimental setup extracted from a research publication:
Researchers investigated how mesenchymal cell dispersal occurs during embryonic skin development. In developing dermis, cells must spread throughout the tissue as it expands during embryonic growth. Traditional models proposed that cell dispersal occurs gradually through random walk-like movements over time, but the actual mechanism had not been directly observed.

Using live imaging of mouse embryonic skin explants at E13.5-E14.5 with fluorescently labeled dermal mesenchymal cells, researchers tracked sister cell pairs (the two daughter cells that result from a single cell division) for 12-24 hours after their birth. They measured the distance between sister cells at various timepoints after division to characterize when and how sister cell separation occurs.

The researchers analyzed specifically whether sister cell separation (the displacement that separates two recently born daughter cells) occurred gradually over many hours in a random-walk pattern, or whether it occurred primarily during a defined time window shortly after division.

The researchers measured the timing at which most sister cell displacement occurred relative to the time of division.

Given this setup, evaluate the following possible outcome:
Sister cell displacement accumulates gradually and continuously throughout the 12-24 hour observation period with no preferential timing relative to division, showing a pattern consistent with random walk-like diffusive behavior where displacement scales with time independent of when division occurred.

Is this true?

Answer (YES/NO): NO